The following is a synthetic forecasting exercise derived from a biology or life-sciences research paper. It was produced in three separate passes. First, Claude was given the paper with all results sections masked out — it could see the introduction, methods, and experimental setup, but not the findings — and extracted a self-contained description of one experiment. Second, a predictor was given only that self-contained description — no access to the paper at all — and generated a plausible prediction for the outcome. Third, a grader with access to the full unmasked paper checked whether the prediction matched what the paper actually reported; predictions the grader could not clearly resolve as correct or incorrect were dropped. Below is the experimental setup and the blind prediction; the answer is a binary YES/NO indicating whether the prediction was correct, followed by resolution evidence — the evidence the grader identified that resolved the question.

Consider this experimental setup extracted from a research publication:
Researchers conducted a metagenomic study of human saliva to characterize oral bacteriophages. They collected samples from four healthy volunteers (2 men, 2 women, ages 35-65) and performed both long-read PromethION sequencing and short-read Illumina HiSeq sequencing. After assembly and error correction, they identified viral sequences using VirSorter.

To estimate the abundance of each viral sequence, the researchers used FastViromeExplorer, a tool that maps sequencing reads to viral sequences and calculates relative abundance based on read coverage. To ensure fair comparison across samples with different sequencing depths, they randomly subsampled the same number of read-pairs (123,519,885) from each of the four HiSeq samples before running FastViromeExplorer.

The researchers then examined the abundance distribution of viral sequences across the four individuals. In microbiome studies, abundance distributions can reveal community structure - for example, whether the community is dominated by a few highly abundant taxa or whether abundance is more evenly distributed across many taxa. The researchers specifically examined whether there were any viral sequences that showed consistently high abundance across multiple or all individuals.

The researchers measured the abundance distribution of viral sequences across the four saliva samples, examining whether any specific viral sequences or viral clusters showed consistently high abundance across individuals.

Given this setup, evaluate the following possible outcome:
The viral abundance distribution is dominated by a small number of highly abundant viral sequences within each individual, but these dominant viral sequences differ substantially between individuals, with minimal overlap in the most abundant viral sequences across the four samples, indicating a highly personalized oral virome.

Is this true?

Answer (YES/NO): NO